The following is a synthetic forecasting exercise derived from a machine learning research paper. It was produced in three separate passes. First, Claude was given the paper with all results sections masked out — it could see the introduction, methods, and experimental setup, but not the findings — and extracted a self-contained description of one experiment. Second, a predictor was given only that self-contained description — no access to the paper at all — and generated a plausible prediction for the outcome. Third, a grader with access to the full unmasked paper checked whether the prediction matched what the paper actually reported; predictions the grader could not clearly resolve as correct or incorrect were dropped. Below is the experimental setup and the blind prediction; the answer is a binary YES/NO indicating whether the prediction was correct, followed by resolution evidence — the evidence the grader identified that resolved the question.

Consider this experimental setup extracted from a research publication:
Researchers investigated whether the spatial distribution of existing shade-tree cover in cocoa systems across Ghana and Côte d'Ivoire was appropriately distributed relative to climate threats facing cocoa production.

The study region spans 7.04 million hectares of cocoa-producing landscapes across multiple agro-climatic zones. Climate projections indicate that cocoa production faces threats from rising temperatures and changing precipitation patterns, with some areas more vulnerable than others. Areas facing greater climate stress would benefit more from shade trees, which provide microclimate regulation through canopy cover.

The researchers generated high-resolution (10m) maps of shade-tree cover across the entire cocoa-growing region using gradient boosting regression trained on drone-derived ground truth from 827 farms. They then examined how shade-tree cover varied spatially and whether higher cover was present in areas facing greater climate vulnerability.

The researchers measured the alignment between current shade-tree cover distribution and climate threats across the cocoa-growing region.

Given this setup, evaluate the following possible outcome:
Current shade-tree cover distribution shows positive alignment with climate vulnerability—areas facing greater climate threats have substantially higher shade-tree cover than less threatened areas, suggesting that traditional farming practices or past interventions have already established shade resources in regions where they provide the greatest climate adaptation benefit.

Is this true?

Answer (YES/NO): NO